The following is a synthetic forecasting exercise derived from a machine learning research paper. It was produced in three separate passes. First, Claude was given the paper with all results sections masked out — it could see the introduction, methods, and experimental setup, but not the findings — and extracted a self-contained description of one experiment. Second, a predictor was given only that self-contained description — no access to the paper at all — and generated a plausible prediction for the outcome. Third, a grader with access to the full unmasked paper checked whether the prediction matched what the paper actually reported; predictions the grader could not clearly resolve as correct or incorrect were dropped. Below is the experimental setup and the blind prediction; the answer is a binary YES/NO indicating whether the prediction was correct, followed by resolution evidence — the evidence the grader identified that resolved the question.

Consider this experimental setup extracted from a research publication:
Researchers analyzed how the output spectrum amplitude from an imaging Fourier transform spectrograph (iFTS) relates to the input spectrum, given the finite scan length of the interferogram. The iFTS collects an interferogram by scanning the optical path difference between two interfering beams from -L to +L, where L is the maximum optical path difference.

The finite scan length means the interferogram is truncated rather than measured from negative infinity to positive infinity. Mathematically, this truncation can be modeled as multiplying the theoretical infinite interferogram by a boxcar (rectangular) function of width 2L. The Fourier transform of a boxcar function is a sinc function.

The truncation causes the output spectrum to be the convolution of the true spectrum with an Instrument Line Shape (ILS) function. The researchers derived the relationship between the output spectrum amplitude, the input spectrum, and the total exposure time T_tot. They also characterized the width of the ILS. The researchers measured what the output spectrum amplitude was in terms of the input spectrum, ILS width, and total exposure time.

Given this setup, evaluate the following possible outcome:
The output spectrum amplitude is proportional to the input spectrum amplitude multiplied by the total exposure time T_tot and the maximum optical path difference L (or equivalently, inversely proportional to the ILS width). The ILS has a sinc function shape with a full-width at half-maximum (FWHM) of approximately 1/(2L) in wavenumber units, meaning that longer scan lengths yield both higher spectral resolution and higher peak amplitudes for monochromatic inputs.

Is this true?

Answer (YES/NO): NO